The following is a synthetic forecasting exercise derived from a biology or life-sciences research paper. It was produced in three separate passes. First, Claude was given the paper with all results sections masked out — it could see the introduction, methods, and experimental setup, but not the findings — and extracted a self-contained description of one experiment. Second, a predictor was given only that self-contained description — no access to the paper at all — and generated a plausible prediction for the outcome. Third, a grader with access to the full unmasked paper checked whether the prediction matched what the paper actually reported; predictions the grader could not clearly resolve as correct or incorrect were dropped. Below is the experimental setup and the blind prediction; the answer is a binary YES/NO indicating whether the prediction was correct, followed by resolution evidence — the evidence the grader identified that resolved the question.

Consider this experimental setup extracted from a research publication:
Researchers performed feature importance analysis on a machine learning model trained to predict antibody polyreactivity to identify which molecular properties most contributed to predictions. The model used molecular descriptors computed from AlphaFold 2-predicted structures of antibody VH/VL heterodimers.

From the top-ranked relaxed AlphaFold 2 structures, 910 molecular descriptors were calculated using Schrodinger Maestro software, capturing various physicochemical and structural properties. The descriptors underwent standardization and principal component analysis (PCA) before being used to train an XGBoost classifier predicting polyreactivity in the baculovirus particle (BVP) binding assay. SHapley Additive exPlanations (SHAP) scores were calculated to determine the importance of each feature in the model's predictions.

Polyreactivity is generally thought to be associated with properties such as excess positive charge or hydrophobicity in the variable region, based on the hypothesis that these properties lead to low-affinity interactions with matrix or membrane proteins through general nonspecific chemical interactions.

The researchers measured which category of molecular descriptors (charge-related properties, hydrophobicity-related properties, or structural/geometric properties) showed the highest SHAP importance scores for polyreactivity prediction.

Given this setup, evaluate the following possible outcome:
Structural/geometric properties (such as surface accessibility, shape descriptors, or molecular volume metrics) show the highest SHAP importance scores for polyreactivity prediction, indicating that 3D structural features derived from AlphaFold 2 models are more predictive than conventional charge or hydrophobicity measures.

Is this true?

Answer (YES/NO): NO